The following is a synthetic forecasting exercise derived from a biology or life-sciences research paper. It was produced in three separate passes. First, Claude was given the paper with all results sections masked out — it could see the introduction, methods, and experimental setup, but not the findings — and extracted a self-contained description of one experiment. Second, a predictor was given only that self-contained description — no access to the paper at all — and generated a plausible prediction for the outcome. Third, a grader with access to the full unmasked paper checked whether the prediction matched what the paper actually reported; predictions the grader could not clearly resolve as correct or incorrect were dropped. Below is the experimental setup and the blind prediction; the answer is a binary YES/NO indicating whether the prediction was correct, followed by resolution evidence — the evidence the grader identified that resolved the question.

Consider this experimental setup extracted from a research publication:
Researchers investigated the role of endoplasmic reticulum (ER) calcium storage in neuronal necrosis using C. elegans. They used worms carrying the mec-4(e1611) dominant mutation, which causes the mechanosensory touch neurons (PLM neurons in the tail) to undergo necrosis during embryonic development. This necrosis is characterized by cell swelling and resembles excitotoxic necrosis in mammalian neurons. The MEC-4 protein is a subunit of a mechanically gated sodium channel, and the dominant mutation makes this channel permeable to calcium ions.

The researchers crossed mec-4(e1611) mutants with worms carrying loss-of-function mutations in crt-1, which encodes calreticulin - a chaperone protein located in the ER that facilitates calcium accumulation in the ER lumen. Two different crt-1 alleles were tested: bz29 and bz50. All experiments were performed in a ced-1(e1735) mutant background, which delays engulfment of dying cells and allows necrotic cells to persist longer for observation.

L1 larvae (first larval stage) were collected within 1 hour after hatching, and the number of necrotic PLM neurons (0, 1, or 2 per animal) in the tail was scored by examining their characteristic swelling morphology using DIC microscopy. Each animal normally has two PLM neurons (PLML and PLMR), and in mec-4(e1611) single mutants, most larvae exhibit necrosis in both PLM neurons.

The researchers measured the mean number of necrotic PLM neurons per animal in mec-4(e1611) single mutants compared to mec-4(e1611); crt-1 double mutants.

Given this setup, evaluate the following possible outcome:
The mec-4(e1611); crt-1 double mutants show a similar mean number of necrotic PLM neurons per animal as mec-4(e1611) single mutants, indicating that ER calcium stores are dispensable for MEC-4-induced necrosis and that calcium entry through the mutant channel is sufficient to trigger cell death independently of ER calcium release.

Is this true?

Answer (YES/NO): NO